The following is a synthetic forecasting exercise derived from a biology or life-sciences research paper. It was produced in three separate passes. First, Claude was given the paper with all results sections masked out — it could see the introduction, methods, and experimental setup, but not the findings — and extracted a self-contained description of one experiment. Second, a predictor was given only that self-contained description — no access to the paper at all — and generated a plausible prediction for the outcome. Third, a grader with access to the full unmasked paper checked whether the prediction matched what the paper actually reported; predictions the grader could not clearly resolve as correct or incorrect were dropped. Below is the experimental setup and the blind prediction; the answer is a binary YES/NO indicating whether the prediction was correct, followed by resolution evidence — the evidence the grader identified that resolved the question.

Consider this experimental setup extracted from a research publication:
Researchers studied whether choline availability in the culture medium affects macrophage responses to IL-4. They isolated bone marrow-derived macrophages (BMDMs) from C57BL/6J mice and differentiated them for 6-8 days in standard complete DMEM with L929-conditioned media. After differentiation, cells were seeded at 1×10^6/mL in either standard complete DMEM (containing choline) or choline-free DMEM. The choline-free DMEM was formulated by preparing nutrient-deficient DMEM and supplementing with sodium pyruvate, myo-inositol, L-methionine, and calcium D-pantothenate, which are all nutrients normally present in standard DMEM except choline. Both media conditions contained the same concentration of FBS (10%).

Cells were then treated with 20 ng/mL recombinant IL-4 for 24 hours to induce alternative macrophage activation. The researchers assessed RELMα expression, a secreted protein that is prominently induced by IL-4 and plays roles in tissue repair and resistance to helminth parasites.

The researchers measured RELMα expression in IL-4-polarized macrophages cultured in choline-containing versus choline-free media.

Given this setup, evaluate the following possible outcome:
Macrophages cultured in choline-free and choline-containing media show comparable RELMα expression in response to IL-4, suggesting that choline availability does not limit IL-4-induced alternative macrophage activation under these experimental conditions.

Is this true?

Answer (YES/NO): NO